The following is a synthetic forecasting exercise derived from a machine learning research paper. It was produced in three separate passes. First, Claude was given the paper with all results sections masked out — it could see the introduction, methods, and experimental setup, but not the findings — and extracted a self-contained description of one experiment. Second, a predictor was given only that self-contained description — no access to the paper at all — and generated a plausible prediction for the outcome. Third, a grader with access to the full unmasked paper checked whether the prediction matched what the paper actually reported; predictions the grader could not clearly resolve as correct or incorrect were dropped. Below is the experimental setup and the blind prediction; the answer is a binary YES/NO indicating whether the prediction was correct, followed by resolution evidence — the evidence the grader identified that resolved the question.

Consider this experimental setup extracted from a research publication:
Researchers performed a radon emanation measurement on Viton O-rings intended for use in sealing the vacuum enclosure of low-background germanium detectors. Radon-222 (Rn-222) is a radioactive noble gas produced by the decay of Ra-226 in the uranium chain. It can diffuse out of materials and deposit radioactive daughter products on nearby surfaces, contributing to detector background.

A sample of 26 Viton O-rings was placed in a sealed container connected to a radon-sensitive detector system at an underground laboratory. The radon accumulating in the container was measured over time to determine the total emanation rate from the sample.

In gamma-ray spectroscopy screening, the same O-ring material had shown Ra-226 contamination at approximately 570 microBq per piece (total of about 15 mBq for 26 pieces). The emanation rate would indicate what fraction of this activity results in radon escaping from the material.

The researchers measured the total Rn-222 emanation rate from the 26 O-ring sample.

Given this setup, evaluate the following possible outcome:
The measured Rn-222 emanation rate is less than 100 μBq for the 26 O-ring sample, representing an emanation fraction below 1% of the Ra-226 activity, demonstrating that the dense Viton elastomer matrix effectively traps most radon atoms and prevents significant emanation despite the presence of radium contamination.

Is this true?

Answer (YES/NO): NO